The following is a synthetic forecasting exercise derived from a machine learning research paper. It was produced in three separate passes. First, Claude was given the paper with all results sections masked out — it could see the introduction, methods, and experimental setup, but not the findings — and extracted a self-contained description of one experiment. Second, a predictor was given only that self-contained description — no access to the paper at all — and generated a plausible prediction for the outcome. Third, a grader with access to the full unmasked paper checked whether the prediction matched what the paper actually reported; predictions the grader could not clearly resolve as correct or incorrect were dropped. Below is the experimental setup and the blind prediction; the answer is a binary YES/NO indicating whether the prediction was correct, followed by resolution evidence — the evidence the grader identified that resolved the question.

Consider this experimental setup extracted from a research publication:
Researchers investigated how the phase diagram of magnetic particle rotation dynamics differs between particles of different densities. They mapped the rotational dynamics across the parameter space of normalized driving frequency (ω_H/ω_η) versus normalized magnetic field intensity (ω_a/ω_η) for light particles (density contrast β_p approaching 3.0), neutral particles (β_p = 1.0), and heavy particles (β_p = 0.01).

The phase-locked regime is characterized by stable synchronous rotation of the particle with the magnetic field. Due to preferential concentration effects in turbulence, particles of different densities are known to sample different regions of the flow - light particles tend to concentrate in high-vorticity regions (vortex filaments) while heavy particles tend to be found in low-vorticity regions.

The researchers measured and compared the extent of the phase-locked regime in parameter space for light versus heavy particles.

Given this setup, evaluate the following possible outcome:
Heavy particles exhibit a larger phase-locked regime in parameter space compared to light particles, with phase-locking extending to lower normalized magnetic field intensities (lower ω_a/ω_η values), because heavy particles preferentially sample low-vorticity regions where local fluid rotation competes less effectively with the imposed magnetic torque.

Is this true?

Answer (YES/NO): YES